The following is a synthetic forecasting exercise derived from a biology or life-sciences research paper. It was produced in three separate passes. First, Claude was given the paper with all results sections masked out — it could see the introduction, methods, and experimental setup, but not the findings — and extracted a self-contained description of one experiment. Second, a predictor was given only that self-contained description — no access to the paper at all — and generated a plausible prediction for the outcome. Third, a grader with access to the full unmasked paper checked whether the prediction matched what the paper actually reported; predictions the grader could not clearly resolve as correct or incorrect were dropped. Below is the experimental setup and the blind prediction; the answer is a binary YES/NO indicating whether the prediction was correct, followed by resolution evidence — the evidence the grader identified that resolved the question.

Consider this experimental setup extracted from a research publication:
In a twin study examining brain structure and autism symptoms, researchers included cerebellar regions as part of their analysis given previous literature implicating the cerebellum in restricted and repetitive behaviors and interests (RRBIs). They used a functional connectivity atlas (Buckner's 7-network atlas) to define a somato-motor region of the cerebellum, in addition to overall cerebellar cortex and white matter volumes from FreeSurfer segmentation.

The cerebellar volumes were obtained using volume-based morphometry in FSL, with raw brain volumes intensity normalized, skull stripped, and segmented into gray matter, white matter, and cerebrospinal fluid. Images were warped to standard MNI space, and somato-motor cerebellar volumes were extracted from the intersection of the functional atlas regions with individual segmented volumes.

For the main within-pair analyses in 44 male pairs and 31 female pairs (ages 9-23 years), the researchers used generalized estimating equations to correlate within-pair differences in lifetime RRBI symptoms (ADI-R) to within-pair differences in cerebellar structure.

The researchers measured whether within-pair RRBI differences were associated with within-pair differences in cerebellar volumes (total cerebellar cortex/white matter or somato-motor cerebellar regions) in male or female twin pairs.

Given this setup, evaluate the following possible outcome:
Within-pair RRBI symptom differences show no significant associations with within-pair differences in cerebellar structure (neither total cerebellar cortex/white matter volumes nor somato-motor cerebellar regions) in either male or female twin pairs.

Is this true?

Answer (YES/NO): NO